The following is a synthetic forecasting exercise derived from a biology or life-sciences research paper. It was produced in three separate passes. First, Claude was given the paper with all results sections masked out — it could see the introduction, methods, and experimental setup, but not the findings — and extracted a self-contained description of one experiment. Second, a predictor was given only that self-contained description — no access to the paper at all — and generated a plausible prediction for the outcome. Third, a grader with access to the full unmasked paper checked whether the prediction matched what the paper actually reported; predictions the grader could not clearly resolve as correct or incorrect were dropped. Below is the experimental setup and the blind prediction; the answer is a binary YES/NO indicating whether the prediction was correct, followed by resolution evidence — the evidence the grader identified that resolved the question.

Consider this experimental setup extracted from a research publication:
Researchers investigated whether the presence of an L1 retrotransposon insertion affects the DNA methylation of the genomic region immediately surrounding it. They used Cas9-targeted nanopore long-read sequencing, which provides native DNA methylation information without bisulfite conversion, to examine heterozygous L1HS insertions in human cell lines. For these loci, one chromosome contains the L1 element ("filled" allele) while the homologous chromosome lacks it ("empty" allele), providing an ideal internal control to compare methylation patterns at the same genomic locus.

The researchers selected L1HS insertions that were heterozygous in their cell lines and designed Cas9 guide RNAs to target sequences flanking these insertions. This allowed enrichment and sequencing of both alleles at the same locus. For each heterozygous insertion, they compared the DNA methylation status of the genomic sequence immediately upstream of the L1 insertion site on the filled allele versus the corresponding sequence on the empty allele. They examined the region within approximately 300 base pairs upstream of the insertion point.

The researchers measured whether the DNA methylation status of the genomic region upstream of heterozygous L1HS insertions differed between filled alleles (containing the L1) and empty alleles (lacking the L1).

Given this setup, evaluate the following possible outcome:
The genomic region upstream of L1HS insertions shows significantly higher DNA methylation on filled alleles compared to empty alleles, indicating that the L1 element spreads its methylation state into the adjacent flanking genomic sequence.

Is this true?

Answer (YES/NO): NO